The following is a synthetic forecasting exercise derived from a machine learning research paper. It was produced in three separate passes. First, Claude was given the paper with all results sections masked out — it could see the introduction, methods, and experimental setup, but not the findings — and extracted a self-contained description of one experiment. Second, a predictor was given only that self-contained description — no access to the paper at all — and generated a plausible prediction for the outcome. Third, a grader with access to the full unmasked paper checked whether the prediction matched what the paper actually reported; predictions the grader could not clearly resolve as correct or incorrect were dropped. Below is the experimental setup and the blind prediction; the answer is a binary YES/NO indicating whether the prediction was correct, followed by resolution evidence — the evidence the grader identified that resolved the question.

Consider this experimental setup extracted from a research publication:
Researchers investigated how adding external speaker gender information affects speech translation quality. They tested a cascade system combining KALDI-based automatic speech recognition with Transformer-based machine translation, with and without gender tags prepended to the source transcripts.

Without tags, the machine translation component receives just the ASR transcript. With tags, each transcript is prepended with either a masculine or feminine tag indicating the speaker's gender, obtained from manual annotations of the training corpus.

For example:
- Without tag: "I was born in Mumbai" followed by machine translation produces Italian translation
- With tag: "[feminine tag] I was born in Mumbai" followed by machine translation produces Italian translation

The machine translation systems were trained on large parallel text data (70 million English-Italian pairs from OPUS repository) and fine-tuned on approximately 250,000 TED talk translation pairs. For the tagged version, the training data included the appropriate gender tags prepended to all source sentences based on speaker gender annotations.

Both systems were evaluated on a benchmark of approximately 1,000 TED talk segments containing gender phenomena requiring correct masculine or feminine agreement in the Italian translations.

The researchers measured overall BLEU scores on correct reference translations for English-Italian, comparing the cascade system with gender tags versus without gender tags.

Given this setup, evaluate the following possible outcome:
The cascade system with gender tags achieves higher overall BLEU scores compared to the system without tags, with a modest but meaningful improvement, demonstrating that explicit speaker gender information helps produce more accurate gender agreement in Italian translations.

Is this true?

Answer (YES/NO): NO